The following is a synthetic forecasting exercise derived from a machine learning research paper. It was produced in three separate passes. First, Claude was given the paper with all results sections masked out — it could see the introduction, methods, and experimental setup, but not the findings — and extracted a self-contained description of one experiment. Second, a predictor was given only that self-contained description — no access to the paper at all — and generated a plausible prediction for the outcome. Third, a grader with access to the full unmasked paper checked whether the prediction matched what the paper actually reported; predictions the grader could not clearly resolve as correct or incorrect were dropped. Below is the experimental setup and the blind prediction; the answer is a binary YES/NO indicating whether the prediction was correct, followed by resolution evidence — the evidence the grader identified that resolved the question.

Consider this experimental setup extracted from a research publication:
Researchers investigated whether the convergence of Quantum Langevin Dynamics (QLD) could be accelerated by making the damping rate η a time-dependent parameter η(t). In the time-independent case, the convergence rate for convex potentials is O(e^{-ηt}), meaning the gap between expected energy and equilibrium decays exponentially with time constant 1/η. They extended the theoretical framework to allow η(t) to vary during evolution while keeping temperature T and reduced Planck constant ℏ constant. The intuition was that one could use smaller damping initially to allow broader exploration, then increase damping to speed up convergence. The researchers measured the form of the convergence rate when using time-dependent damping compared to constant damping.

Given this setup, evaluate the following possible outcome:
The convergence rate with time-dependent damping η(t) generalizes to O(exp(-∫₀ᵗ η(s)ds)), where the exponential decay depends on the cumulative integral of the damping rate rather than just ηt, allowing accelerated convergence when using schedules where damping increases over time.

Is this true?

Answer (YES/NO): YES